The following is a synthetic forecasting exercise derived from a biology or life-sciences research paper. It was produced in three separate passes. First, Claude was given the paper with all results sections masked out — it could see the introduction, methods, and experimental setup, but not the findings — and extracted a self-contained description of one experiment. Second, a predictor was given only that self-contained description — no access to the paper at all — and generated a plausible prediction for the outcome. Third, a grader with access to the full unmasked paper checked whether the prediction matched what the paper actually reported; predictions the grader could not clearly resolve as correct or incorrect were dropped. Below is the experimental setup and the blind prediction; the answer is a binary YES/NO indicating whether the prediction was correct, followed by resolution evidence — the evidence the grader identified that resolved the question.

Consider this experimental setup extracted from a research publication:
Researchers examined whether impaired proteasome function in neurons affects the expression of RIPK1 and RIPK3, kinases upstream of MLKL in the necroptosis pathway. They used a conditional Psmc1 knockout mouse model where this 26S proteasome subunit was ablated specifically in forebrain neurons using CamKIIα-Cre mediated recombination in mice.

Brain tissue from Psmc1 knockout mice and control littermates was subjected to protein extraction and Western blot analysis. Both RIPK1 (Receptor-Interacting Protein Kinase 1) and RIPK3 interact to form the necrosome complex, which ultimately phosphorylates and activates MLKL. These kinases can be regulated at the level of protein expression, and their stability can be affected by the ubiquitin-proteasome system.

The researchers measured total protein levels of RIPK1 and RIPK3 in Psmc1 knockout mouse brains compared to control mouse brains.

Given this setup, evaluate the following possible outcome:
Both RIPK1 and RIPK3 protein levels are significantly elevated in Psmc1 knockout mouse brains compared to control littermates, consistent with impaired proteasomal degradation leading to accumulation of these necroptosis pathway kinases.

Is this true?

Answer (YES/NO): YES